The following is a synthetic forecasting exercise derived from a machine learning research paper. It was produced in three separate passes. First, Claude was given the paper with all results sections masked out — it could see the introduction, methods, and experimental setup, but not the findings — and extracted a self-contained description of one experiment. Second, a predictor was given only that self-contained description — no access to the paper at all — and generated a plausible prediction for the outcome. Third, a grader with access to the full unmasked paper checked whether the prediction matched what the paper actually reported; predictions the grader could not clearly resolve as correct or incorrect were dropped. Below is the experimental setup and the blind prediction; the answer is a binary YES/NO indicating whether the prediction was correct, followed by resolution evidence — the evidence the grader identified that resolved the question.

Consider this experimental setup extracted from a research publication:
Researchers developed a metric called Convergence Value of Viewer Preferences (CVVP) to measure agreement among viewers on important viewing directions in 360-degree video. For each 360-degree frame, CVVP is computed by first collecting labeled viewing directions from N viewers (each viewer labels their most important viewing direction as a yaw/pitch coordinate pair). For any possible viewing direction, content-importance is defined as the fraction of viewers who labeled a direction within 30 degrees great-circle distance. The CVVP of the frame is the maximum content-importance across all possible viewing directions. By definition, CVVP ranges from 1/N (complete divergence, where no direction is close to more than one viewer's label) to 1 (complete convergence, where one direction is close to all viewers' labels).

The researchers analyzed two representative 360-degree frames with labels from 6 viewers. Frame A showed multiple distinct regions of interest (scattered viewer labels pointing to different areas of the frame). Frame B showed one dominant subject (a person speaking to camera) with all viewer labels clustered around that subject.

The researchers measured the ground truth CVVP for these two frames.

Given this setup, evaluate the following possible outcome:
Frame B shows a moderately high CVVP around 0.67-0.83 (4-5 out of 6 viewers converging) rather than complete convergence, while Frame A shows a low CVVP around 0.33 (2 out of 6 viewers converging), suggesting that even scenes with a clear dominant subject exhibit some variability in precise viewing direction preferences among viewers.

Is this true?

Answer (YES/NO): NO